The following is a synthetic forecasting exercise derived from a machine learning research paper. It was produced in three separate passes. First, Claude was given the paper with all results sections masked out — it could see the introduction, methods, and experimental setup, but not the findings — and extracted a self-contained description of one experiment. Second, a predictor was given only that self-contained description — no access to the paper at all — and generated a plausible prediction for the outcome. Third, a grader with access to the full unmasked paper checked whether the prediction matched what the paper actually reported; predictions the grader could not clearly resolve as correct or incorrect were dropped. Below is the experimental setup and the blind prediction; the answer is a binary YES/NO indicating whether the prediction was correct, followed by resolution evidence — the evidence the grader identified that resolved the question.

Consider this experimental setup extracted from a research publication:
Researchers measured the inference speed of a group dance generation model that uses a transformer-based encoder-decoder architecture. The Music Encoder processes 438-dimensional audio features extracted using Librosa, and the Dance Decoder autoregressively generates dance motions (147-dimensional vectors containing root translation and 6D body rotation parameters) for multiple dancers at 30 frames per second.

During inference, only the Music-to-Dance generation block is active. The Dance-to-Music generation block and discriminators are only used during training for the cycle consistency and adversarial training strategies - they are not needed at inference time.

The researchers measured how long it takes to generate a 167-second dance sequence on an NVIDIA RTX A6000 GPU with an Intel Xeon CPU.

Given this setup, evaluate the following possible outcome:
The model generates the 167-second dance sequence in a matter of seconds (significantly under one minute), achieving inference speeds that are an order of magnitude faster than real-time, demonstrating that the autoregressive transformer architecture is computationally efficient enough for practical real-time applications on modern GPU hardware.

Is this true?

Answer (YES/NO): NO